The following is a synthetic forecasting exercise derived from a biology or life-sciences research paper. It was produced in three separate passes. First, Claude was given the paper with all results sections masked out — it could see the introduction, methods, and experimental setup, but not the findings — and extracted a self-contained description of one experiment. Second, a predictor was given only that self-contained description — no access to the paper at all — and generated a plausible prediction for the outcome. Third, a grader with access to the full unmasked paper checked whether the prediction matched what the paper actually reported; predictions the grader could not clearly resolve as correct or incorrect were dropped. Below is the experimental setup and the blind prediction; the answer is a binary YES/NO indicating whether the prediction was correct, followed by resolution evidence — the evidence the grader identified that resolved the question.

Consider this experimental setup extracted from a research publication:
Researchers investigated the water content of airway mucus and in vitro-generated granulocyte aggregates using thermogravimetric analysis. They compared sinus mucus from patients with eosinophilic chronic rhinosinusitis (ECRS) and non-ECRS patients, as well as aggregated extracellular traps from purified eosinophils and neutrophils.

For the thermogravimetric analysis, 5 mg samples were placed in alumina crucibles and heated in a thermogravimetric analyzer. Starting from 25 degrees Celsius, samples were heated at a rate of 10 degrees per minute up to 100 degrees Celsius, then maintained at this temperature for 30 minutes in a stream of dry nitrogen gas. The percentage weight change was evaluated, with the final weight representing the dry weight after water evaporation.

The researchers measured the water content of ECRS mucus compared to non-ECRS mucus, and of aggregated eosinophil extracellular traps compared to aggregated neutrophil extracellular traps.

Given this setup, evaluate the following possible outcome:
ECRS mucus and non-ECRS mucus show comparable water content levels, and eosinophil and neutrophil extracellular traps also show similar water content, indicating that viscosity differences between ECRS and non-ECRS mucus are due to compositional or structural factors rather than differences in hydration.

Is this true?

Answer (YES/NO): NO